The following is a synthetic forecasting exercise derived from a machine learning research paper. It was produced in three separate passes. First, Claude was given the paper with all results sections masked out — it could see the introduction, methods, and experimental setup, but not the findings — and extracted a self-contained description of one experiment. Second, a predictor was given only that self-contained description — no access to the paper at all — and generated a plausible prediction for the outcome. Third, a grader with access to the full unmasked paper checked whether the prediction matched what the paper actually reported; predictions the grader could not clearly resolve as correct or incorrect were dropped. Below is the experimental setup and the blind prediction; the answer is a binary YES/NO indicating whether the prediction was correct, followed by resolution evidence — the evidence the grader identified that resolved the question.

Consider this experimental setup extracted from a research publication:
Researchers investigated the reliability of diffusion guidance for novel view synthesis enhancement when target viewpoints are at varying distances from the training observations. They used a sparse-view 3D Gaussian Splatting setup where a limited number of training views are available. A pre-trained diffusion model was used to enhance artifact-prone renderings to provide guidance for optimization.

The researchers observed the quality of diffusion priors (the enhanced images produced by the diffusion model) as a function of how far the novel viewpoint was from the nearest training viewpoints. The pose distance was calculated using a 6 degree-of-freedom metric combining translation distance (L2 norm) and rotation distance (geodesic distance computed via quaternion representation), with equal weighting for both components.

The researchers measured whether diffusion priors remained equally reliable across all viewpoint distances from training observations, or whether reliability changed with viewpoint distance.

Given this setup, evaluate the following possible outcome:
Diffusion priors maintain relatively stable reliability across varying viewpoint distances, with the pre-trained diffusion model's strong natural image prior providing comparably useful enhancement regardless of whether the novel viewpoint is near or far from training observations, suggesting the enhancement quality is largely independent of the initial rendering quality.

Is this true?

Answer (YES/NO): NO